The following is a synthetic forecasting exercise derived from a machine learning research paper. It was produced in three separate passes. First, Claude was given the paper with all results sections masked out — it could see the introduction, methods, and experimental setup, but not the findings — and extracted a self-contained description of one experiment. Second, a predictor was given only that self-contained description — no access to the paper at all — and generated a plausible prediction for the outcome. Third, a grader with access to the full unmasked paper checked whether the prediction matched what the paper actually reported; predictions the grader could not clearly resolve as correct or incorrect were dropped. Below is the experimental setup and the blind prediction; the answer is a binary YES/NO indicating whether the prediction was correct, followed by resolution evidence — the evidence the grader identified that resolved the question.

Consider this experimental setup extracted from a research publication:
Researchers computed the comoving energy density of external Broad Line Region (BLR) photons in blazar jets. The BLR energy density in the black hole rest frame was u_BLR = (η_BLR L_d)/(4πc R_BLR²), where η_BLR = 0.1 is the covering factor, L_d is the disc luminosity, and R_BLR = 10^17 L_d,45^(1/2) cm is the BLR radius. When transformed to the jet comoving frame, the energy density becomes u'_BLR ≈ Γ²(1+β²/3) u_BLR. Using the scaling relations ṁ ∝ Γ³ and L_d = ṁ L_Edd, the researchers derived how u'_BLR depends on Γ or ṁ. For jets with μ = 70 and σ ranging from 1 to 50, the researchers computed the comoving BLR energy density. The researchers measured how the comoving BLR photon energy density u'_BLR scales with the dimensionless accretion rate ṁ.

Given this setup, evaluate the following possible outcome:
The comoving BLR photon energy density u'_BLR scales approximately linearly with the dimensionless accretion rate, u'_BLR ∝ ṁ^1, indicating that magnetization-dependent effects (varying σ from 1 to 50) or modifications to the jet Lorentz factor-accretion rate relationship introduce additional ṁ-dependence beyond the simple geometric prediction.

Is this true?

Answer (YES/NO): NO